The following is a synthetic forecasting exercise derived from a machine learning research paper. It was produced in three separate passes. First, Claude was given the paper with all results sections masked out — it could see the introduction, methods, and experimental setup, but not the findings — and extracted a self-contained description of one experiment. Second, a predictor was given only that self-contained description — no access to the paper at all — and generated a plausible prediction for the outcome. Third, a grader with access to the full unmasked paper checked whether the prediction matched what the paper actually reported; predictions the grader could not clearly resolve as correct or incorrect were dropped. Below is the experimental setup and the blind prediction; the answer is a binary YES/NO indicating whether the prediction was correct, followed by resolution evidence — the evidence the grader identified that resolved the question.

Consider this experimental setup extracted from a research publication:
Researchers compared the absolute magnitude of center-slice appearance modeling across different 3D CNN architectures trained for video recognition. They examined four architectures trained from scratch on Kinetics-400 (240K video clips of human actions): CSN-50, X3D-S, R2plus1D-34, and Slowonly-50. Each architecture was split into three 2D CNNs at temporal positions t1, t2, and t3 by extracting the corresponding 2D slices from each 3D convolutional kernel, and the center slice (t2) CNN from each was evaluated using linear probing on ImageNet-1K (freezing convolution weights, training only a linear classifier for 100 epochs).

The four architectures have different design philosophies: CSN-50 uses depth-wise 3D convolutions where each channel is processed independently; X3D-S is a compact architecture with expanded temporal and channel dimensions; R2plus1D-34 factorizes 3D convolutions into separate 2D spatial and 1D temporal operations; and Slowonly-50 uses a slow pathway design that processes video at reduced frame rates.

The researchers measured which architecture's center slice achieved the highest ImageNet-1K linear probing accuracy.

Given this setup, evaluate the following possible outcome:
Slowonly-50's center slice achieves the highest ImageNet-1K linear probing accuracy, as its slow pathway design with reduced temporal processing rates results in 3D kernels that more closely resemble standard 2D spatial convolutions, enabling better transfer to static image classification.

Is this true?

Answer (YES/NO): YES